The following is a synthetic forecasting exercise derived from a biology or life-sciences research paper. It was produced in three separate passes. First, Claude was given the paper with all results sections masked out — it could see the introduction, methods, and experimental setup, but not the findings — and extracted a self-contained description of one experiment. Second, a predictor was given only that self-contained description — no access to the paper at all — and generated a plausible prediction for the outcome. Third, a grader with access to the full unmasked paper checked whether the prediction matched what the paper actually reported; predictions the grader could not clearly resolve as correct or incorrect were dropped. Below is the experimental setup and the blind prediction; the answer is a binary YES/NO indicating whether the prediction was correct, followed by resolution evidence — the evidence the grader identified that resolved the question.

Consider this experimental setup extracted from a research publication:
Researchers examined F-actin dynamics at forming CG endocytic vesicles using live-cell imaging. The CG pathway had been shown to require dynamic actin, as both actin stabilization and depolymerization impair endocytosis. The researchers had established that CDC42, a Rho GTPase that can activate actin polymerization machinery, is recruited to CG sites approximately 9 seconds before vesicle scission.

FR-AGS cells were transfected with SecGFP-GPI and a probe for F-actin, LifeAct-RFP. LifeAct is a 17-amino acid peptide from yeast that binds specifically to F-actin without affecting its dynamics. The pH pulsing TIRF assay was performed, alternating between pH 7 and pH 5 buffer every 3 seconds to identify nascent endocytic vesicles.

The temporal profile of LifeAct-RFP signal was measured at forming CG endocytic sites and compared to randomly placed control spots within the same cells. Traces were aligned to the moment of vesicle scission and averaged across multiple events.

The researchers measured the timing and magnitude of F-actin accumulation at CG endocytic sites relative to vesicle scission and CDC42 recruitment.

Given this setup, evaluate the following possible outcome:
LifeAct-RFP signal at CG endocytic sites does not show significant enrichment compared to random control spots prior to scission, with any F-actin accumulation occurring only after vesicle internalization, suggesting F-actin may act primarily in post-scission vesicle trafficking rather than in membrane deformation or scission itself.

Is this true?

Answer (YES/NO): NO